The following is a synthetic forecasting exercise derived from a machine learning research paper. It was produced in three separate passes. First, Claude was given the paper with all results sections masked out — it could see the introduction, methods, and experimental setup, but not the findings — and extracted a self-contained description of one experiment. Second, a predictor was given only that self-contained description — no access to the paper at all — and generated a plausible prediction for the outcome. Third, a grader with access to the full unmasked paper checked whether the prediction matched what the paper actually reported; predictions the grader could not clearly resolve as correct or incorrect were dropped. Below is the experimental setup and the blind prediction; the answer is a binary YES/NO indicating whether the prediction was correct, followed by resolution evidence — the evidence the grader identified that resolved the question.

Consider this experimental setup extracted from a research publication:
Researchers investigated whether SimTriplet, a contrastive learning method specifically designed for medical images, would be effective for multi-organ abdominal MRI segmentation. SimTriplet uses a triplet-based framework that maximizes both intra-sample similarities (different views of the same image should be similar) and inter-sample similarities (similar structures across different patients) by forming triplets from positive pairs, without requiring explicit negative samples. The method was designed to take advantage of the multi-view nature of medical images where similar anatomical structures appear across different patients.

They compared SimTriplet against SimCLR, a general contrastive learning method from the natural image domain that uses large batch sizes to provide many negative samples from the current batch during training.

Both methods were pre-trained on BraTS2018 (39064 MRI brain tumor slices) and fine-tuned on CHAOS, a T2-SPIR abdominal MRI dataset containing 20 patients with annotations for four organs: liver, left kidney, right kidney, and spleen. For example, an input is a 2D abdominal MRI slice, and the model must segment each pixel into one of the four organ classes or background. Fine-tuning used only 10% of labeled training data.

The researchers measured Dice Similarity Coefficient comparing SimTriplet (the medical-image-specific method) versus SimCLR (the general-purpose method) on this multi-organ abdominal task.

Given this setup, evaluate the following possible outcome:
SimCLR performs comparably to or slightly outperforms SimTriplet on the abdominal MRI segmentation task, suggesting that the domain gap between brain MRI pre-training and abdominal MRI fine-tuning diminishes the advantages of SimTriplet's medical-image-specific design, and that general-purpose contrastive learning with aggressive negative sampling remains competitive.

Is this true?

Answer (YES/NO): NO